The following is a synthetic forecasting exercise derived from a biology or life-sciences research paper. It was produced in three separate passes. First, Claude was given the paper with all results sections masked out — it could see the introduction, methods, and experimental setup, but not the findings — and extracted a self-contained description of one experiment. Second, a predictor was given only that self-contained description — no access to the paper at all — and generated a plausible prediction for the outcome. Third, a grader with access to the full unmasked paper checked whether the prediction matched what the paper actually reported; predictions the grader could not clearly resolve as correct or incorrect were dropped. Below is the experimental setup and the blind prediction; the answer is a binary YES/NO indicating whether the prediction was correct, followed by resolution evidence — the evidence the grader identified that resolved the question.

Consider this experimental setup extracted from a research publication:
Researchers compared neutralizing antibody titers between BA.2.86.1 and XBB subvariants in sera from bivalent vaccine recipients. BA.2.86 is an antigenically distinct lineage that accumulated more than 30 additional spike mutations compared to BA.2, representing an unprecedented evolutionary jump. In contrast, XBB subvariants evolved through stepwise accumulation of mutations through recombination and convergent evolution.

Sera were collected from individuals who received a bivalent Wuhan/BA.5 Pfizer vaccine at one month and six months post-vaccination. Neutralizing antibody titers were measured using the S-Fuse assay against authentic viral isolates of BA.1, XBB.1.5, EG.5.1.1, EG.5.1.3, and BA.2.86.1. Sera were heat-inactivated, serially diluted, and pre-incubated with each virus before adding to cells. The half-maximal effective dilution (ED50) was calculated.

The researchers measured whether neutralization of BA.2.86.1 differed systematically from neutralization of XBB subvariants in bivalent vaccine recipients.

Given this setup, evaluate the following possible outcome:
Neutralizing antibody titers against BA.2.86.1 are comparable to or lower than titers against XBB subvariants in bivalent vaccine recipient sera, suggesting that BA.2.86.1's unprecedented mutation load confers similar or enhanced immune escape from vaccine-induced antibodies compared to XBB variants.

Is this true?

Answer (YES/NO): NO